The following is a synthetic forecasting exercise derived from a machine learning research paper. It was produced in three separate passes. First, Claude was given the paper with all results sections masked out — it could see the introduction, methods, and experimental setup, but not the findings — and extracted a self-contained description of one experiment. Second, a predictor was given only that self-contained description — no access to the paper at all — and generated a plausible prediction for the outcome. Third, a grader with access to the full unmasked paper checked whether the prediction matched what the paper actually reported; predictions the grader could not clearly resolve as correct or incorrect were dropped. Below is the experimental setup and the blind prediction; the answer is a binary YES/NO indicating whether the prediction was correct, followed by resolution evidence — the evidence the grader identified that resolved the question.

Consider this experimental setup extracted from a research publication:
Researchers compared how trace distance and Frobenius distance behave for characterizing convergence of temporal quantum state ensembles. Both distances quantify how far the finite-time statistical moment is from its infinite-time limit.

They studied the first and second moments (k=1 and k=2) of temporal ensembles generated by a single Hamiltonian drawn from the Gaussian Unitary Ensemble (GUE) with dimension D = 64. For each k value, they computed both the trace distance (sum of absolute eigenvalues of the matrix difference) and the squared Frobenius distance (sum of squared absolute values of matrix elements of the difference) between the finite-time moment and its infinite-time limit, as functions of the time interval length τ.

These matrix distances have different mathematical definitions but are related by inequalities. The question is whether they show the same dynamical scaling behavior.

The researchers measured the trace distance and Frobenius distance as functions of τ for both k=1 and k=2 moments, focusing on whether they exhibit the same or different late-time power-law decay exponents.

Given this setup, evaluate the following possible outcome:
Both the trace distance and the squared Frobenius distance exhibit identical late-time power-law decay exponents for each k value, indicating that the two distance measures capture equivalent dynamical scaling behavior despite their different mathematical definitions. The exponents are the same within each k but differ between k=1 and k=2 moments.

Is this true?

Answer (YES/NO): NO